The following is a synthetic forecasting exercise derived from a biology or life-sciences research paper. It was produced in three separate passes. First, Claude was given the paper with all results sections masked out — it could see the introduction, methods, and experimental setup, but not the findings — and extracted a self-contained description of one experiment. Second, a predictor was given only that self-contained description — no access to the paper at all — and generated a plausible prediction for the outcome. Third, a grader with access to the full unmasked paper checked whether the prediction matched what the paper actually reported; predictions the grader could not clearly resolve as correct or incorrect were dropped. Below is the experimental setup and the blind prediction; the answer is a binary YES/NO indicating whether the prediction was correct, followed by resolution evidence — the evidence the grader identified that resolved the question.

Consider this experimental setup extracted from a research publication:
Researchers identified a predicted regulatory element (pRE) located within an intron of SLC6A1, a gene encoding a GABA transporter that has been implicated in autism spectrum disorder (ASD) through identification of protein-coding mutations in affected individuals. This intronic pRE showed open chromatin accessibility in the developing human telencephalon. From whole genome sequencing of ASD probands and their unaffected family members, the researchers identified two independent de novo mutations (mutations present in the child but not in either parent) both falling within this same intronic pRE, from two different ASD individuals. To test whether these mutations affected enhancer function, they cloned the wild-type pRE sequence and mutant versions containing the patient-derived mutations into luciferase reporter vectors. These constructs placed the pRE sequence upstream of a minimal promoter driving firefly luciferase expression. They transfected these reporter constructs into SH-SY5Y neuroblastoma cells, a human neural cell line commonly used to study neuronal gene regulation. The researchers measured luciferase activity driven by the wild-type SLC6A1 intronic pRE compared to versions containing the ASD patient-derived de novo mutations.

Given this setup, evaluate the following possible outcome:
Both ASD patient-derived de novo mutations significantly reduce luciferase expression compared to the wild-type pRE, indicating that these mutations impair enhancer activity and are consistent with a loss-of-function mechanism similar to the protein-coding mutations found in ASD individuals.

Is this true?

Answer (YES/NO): YES